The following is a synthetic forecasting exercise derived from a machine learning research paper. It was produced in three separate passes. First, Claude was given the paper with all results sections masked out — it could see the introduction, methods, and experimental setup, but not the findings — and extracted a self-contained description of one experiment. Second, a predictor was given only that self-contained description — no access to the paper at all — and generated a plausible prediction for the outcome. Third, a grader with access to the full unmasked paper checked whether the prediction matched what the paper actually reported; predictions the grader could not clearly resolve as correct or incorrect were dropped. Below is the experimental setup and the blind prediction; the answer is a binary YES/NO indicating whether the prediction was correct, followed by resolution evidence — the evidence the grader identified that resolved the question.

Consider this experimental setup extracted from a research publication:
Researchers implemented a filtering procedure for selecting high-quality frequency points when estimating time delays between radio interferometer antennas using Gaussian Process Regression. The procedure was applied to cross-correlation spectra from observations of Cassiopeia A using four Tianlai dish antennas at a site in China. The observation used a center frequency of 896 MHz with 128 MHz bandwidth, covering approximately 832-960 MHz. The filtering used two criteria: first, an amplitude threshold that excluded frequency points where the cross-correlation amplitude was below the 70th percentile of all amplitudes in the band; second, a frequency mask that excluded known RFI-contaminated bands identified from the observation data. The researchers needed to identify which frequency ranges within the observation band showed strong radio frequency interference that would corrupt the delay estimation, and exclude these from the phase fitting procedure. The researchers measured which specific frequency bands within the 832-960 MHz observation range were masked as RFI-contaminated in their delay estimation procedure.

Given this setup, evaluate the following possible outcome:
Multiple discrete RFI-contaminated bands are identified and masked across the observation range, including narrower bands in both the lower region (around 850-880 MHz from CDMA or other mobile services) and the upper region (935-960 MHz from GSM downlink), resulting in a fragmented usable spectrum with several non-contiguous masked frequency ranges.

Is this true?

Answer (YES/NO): NO